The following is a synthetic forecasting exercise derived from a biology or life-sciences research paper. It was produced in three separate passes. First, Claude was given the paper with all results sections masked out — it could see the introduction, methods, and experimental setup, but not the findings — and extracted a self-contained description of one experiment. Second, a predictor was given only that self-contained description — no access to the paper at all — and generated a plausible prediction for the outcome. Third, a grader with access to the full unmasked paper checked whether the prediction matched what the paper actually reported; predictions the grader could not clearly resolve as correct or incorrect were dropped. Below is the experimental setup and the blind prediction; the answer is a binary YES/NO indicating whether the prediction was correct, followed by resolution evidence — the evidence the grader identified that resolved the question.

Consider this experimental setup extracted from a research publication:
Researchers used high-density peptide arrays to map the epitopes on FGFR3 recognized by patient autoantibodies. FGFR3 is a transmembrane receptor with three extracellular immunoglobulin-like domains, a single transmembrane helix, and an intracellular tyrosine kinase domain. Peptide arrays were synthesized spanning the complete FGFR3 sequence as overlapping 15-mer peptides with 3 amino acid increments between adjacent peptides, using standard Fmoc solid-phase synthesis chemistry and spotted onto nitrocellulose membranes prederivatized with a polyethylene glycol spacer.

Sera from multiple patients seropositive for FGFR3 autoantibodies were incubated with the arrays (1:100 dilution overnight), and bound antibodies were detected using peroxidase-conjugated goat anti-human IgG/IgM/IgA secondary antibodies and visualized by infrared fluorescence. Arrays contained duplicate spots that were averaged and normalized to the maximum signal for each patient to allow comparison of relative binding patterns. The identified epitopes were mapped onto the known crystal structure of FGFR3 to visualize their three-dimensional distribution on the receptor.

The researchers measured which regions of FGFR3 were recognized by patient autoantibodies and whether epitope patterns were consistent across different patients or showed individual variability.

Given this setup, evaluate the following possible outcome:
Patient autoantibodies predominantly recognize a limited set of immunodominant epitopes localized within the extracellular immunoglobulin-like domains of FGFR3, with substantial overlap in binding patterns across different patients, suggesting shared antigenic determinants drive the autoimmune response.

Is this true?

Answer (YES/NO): YES